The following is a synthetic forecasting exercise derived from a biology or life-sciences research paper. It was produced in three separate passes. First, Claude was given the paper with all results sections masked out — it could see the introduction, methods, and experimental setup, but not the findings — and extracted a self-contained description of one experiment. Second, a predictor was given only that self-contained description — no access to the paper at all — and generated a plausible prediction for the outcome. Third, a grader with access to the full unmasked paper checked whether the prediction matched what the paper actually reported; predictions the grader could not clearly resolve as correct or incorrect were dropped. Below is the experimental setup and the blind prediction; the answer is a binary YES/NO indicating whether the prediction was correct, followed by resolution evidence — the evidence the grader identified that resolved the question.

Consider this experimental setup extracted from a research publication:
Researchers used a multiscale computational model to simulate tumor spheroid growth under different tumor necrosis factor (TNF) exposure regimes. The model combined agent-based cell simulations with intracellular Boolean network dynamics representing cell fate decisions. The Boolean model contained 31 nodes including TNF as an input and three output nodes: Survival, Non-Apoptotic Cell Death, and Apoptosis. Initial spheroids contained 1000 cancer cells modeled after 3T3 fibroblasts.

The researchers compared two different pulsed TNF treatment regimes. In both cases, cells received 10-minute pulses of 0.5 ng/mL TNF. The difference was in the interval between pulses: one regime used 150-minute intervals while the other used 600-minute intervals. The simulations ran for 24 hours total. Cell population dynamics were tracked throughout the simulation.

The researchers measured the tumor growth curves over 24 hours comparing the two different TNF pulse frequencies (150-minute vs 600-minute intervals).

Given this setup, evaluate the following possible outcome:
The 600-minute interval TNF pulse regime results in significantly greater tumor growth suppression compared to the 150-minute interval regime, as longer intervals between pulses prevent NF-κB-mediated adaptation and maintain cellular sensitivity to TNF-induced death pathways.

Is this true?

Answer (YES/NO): NO